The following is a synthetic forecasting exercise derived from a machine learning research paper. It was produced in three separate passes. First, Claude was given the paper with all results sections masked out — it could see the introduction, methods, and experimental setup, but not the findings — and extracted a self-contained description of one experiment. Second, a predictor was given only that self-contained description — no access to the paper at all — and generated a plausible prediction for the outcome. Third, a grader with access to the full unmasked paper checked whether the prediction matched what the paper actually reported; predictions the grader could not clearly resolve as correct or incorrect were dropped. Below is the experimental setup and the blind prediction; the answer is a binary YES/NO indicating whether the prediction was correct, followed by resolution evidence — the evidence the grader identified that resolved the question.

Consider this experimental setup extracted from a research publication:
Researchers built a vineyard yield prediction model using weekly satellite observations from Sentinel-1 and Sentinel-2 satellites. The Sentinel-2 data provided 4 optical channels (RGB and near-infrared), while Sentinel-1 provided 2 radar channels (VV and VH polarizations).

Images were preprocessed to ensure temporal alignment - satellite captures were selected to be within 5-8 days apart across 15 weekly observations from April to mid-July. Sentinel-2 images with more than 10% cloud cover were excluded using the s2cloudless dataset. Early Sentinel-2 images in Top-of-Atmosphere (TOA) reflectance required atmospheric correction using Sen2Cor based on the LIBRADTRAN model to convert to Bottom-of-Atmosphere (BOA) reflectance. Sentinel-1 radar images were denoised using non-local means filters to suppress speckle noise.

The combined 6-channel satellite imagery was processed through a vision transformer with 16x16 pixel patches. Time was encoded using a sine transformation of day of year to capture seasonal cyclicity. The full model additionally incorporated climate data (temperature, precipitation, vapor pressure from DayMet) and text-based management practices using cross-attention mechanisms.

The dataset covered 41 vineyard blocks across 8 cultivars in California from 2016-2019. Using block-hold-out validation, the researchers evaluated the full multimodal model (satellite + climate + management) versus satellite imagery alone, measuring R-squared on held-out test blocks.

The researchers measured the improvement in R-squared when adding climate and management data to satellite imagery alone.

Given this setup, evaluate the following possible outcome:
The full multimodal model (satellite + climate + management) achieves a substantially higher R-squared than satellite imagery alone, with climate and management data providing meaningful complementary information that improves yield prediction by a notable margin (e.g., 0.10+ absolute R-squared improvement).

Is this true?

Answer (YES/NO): NO